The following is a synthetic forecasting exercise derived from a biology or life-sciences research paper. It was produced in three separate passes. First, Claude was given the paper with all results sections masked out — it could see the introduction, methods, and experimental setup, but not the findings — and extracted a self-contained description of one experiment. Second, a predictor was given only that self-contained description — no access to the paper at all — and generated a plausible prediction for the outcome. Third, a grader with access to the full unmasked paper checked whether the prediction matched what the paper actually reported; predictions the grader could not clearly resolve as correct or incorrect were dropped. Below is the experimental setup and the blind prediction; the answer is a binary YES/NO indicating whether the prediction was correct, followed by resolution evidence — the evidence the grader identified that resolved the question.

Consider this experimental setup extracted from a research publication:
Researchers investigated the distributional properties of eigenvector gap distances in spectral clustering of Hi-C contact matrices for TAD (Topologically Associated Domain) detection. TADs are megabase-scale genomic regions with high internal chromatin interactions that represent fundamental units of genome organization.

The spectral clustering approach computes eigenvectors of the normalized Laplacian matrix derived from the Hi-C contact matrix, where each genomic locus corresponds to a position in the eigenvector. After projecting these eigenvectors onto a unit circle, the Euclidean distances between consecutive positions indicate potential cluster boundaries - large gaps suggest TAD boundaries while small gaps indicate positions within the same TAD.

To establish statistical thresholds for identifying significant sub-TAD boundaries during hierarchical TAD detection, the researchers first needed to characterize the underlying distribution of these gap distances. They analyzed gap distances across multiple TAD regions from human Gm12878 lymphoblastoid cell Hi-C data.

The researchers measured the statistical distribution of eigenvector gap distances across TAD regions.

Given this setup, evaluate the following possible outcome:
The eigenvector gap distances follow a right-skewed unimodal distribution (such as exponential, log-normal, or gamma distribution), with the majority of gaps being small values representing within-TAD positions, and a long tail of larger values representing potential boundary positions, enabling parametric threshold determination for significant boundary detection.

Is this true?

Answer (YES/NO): YES